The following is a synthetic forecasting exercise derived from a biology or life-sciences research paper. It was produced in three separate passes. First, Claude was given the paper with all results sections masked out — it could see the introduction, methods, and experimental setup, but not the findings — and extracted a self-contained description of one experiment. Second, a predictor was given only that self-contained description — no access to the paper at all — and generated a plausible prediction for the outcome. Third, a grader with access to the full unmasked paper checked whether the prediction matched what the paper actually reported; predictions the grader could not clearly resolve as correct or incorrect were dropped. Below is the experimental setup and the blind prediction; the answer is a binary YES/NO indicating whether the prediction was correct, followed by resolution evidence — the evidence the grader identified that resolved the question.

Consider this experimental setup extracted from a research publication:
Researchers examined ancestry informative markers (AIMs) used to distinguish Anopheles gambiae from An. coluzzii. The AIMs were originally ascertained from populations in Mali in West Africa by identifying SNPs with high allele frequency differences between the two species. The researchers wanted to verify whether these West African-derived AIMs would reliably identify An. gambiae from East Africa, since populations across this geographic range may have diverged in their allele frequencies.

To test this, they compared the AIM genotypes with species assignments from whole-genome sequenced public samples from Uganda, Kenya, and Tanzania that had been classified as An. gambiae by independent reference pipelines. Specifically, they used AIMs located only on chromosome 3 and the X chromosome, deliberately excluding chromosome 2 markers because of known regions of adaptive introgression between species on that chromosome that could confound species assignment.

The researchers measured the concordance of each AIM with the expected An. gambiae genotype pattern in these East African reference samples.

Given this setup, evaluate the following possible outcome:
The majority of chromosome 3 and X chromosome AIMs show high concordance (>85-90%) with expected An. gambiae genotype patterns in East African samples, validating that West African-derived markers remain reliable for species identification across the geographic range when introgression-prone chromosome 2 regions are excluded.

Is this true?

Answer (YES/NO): YES